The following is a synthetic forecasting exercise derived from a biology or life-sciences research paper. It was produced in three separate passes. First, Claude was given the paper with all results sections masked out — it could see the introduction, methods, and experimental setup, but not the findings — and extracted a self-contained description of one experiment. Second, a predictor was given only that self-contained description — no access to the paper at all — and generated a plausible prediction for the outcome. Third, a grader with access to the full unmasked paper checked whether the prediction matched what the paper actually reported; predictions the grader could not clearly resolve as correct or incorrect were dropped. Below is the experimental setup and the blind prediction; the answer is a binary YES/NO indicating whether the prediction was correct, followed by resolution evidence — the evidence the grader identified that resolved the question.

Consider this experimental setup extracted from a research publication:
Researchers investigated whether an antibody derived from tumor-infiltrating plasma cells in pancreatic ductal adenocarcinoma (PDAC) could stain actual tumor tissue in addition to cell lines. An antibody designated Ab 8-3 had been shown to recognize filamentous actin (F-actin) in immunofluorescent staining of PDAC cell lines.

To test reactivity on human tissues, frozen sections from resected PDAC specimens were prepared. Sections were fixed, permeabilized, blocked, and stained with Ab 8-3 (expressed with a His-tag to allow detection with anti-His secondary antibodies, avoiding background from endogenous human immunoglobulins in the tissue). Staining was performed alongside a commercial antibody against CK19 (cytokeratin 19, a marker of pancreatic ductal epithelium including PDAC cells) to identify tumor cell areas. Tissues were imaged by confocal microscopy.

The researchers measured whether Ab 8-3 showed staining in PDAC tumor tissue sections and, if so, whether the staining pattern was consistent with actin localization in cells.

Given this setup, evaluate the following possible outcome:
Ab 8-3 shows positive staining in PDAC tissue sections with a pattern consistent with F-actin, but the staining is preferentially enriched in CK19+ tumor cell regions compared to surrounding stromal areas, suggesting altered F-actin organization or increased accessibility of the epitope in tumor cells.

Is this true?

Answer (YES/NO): NO